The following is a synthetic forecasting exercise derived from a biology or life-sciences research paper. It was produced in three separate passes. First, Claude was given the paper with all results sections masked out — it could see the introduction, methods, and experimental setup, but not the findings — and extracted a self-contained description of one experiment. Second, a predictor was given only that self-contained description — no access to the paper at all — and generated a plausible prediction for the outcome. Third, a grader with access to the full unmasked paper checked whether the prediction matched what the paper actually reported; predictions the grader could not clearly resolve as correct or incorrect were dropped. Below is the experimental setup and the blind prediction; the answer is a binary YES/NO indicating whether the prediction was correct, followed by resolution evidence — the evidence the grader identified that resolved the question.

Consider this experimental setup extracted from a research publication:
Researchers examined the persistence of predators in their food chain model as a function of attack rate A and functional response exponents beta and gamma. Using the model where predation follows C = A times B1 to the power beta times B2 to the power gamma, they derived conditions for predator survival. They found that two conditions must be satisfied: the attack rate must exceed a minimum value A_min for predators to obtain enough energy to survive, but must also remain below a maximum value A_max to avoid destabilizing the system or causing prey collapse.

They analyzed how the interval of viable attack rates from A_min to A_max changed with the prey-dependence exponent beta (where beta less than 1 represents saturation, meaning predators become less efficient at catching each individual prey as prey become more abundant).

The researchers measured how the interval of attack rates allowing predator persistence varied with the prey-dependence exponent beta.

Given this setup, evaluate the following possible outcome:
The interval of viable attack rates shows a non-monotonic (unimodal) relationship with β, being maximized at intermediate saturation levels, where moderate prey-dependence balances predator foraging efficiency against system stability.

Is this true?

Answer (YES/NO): NO